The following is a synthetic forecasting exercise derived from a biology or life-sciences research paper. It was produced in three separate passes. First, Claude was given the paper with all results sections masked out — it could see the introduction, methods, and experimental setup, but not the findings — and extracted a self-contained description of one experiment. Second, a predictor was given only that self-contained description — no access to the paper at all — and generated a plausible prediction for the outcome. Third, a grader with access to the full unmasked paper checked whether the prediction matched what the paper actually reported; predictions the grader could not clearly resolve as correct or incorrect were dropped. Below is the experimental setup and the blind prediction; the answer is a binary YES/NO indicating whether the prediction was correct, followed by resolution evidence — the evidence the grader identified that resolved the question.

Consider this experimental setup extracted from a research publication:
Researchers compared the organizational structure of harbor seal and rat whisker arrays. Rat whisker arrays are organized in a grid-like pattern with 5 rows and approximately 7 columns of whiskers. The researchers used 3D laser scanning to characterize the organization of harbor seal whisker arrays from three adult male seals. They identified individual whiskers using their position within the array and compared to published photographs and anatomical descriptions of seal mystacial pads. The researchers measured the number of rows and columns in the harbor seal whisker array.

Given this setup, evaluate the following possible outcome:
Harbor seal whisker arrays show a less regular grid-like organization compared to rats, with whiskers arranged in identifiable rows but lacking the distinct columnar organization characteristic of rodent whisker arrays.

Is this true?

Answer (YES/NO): NO